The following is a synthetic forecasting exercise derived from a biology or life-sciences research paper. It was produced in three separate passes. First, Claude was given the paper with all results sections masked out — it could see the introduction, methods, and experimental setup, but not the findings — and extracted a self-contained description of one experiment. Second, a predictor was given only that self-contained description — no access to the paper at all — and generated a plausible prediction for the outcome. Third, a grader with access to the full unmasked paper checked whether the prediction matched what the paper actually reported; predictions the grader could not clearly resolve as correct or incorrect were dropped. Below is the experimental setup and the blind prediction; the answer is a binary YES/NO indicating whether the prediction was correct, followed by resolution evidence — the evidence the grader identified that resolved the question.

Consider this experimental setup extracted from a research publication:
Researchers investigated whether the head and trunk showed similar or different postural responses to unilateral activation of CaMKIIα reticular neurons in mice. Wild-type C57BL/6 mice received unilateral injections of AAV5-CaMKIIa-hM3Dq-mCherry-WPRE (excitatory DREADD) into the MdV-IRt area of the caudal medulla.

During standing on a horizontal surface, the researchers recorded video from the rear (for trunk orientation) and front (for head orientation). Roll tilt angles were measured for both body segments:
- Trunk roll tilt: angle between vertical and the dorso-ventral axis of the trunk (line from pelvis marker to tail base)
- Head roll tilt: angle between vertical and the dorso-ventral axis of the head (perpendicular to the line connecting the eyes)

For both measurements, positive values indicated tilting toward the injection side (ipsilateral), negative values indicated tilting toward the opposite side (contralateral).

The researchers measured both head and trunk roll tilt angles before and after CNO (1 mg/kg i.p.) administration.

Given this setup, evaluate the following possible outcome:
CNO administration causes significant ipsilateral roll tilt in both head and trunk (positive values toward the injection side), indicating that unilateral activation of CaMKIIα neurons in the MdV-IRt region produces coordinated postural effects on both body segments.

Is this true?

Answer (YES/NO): YES